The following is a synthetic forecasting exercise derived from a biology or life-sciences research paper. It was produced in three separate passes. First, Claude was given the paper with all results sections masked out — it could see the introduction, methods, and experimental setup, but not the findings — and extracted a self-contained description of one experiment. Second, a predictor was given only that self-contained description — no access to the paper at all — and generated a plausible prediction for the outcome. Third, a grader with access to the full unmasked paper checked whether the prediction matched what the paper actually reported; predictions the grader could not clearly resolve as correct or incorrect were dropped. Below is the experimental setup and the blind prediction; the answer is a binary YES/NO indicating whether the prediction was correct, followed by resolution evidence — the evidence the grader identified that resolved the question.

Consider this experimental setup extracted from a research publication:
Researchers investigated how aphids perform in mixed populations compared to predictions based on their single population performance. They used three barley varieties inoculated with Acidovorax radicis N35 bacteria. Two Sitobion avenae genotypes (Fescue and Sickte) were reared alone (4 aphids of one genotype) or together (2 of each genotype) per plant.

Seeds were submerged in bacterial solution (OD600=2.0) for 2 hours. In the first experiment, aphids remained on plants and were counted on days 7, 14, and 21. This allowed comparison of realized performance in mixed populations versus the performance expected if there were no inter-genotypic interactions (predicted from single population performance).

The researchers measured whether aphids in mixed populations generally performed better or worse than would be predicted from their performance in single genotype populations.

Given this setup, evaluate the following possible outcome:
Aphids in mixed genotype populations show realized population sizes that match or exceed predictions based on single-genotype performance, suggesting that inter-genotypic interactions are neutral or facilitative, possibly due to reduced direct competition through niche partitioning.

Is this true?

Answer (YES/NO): NO